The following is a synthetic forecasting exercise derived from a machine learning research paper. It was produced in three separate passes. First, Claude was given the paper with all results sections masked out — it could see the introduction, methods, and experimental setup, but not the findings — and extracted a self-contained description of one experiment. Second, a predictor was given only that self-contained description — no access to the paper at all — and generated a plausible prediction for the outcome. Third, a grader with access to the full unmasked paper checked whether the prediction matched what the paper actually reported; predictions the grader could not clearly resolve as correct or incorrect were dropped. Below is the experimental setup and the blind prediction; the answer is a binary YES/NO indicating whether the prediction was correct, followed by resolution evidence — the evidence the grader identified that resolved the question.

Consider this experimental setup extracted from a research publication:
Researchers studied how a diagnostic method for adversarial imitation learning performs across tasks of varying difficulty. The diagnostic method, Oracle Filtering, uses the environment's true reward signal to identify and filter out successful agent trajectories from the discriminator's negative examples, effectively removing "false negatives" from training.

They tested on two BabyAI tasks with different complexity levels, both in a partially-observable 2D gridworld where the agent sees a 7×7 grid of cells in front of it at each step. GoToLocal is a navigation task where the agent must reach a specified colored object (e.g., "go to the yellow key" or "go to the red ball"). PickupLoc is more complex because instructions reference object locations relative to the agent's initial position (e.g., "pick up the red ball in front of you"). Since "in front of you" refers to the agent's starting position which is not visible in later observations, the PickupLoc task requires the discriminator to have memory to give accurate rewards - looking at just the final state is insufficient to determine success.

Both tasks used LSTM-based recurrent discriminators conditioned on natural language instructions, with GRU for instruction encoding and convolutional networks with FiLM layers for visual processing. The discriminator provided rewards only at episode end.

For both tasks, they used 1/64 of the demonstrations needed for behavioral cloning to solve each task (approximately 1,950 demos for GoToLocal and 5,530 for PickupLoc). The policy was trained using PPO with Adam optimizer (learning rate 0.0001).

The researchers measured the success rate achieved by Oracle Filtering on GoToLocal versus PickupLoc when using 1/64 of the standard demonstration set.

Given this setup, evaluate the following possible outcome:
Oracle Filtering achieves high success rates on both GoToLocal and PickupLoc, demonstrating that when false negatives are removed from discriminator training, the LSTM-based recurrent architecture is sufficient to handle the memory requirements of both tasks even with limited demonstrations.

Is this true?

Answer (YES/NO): YES